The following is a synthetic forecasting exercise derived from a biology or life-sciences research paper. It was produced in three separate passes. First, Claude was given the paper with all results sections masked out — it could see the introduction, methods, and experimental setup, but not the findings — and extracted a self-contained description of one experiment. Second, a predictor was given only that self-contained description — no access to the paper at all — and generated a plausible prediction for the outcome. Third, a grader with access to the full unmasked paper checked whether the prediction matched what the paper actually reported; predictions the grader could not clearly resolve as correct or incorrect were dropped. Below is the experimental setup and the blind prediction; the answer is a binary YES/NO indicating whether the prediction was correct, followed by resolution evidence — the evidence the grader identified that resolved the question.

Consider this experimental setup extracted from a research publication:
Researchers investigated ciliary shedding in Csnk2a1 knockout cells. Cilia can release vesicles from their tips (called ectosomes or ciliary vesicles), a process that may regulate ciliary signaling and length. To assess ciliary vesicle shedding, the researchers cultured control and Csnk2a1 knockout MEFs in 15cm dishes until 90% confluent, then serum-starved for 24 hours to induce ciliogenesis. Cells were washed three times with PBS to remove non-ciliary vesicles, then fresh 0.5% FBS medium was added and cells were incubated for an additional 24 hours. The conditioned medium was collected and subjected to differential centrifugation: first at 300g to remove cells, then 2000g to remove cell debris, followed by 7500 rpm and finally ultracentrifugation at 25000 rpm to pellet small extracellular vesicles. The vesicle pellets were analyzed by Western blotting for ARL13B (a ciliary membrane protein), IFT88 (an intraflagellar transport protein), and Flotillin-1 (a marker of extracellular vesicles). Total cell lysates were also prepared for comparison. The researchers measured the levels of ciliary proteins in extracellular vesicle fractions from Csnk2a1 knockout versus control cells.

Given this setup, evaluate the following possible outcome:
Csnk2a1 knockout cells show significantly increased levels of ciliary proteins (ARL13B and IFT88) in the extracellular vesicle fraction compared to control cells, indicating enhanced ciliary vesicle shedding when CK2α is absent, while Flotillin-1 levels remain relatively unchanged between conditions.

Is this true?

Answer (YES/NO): NO